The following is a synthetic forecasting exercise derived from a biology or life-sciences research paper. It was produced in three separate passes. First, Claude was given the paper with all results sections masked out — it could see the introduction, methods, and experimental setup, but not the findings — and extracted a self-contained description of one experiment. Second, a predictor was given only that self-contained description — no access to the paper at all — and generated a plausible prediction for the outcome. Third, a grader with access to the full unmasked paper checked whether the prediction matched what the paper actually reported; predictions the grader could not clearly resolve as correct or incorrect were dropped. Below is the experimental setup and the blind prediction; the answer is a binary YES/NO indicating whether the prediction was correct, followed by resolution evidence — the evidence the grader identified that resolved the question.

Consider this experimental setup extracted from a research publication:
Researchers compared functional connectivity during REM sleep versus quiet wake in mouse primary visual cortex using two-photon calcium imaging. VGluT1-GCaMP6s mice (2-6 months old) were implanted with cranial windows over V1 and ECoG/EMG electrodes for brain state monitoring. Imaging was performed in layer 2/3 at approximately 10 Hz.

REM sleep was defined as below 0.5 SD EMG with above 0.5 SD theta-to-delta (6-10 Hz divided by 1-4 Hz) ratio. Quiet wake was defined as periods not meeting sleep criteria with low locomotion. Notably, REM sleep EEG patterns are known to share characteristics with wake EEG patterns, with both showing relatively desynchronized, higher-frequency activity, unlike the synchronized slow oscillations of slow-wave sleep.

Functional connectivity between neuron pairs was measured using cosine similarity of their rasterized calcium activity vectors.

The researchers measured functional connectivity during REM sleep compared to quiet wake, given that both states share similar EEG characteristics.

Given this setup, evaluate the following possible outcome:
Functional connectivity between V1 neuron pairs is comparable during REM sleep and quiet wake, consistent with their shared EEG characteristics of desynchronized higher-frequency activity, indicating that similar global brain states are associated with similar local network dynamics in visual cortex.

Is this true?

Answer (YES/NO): NO